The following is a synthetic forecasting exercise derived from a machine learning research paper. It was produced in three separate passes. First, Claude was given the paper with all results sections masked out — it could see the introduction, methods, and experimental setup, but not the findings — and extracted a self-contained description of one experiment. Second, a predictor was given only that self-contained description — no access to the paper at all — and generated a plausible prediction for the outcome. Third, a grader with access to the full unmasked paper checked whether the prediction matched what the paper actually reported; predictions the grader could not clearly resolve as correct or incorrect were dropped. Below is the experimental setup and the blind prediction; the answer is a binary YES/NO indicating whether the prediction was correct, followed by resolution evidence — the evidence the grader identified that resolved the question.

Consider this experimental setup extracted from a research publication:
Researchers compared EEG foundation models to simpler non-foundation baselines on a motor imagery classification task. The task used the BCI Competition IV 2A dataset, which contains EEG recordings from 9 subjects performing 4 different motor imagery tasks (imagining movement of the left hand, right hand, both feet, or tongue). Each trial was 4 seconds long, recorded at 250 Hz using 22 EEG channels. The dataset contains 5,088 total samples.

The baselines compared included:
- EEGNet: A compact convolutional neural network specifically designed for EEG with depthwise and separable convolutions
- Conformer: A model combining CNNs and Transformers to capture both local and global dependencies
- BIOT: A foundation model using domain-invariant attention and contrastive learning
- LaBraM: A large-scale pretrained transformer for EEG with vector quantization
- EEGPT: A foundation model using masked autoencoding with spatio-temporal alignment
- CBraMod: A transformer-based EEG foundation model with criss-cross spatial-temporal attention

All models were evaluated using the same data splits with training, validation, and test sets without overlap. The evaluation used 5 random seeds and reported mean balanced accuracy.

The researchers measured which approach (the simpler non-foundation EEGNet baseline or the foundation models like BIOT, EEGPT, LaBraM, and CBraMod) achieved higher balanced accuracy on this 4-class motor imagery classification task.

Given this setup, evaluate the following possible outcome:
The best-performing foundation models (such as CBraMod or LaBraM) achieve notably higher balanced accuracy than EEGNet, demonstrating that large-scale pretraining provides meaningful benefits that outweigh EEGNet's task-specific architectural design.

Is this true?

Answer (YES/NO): NO